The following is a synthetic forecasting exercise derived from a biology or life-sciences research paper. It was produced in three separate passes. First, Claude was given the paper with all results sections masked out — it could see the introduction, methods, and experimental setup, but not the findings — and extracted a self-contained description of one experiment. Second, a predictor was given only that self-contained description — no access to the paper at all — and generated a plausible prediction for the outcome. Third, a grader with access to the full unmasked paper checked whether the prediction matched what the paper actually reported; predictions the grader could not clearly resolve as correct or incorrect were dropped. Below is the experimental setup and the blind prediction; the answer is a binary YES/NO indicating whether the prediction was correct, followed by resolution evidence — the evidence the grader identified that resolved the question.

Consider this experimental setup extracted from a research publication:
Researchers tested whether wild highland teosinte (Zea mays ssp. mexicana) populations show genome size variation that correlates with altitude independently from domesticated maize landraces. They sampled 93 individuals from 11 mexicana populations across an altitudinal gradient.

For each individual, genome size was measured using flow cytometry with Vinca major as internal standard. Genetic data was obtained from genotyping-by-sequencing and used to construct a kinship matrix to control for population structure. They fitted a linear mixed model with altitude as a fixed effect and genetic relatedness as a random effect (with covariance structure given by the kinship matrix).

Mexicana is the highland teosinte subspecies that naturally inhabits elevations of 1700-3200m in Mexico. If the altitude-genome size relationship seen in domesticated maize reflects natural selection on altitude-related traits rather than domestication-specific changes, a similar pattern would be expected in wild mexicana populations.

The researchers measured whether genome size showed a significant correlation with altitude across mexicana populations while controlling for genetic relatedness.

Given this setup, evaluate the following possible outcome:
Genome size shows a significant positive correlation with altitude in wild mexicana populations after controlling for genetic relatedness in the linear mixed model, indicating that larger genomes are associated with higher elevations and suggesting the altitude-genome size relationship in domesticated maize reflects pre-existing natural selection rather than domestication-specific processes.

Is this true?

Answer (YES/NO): NO